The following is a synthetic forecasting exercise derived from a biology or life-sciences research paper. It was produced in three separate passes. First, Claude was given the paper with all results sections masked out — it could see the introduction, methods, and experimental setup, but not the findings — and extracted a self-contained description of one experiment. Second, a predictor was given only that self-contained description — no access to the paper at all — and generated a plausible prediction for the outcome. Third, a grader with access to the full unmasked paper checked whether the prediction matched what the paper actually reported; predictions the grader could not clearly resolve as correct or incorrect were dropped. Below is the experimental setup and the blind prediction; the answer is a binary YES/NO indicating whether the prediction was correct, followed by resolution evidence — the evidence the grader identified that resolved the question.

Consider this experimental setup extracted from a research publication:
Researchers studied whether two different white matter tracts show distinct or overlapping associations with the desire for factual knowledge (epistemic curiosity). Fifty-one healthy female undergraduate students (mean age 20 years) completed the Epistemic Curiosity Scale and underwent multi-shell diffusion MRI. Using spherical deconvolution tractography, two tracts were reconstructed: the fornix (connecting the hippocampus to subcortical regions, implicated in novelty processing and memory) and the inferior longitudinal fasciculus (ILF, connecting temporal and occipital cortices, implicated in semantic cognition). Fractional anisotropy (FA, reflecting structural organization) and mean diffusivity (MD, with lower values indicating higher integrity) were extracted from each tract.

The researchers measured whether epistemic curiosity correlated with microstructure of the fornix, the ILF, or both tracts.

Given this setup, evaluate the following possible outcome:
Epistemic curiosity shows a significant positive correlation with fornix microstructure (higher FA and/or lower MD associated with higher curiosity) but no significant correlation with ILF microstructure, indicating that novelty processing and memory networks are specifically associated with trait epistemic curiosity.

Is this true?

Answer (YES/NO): NO